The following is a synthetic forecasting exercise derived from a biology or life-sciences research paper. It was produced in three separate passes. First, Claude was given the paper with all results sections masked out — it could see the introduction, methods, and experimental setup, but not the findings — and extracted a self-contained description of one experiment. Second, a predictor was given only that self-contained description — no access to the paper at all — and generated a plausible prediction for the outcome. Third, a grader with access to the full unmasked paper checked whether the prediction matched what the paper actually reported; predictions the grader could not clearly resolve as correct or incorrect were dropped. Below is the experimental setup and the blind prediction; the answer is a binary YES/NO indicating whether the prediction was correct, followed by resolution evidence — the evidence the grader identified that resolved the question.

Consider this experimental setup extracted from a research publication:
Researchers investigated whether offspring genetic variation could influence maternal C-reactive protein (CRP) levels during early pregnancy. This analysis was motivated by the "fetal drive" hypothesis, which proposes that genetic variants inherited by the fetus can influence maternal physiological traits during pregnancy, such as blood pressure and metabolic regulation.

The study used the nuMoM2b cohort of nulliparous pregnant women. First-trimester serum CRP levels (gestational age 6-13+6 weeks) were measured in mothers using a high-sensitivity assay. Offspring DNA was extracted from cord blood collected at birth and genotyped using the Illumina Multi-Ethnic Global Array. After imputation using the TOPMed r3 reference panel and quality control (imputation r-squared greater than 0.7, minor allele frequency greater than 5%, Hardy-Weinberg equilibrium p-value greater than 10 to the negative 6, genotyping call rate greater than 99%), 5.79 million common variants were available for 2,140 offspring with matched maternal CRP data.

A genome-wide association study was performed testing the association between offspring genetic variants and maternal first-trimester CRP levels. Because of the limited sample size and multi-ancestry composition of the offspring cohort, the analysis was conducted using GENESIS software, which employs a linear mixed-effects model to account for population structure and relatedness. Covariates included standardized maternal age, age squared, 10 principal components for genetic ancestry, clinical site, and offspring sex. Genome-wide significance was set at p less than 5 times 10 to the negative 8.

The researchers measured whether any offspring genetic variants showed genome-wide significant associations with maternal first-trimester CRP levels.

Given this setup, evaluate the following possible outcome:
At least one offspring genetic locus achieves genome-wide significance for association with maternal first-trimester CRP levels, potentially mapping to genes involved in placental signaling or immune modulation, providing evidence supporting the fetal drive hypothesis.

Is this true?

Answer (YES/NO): NO